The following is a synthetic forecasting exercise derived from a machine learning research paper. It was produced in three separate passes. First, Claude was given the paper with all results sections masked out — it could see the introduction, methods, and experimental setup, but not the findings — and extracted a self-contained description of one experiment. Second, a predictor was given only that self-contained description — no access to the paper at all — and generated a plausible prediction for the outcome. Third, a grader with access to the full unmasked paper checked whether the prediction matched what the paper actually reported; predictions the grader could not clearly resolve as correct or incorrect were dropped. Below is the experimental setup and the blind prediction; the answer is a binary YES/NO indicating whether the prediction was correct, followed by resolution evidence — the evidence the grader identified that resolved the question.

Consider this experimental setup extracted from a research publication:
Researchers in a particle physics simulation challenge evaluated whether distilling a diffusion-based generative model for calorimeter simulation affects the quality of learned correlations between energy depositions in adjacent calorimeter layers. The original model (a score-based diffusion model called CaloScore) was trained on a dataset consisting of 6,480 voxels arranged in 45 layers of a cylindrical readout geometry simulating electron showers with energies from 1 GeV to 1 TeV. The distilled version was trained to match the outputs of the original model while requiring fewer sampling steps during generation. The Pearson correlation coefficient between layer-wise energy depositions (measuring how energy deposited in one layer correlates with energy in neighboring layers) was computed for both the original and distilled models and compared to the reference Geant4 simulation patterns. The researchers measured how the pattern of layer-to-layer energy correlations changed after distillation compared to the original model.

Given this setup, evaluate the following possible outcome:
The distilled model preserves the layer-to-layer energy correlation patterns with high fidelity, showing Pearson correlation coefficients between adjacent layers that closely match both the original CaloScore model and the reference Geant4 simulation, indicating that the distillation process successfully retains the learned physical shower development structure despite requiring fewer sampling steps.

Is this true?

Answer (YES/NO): NO